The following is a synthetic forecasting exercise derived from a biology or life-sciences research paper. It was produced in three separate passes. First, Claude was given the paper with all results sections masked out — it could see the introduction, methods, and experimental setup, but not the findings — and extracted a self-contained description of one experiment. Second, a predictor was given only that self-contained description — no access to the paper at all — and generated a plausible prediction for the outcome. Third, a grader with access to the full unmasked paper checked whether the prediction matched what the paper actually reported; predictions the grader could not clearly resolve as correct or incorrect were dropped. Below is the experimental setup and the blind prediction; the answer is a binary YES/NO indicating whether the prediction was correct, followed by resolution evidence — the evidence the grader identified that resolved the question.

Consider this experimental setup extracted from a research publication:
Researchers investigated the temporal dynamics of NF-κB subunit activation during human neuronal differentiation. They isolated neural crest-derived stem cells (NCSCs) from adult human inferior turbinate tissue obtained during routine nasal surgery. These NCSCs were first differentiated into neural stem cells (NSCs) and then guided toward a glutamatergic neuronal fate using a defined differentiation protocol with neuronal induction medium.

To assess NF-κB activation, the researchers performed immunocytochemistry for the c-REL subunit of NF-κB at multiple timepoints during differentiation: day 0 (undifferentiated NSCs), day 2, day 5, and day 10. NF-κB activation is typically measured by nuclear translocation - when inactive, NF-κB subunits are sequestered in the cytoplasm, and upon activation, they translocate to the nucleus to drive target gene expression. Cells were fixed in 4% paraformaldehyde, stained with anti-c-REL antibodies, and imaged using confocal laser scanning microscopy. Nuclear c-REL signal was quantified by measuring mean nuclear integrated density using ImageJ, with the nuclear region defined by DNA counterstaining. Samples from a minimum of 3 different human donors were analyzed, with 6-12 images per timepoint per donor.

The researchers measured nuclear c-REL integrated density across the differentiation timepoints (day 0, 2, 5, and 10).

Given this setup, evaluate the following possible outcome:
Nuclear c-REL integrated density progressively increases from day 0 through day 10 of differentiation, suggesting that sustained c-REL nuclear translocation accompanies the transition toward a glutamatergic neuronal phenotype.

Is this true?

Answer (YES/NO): NO